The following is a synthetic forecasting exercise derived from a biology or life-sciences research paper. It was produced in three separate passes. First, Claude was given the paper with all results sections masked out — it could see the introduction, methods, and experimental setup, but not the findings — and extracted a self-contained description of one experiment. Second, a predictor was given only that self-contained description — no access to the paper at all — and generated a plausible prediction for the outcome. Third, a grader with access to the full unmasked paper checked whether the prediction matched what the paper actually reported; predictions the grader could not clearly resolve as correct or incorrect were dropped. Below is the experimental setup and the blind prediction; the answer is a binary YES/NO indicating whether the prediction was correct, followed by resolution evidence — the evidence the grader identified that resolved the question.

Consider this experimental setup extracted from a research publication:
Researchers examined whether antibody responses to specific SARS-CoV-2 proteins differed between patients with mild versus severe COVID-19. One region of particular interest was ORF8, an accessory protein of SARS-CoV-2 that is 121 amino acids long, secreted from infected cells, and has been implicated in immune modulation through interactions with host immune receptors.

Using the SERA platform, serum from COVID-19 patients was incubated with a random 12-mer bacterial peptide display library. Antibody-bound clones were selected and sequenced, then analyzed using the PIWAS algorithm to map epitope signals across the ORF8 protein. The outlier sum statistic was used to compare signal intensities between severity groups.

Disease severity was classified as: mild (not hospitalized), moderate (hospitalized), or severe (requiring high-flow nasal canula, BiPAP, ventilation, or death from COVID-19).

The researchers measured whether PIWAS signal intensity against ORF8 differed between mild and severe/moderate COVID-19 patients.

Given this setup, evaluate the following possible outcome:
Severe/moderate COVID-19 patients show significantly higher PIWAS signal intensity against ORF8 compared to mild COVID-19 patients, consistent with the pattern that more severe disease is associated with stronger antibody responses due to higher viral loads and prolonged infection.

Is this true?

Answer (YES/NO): NO